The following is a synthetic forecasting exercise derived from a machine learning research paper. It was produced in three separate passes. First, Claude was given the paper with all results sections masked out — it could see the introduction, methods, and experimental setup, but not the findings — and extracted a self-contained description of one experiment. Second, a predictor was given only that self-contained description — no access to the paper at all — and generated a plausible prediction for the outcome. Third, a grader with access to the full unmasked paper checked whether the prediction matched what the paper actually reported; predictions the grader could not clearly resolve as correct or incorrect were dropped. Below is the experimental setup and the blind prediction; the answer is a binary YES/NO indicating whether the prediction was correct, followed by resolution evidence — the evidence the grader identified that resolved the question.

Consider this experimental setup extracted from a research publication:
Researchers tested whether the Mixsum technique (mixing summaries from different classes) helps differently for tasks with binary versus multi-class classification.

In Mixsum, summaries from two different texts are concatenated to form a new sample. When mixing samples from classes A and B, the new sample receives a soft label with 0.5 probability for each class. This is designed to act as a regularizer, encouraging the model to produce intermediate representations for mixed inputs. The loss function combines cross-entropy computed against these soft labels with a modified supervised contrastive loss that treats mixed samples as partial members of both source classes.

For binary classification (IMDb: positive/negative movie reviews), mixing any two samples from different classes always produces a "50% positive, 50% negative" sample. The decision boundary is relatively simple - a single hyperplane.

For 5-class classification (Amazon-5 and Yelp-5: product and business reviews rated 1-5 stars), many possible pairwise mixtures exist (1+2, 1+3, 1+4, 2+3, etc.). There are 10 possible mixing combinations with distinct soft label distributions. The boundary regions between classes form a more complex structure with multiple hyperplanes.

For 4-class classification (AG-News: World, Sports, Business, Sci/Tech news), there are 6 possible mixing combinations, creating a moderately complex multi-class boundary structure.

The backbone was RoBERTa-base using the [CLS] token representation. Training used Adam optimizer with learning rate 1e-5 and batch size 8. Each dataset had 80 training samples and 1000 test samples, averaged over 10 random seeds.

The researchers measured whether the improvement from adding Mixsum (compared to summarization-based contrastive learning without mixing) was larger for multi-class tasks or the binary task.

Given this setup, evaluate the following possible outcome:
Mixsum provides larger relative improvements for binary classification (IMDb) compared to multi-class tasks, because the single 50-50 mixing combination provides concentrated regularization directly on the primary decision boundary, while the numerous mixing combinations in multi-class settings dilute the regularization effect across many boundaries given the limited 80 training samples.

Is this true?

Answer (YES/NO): NO